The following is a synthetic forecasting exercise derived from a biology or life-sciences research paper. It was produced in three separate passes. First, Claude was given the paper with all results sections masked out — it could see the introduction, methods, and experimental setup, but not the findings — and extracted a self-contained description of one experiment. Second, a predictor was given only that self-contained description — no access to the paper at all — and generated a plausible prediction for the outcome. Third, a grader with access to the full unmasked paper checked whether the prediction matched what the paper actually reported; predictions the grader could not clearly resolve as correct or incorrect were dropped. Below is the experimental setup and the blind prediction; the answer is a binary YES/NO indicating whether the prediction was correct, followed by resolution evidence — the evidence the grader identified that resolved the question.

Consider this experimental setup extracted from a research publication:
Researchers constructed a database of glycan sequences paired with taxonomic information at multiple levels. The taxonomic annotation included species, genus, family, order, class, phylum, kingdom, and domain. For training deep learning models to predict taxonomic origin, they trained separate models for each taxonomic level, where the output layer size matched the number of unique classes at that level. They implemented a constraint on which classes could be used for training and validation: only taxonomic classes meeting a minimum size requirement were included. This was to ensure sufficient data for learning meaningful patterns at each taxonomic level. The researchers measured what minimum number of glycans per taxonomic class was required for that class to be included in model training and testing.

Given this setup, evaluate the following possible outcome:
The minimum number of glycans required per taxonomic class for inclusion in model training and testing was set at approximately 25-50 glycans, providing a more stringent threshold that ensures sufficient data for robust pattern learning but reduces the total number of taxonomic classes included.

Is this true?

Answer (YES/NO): NO